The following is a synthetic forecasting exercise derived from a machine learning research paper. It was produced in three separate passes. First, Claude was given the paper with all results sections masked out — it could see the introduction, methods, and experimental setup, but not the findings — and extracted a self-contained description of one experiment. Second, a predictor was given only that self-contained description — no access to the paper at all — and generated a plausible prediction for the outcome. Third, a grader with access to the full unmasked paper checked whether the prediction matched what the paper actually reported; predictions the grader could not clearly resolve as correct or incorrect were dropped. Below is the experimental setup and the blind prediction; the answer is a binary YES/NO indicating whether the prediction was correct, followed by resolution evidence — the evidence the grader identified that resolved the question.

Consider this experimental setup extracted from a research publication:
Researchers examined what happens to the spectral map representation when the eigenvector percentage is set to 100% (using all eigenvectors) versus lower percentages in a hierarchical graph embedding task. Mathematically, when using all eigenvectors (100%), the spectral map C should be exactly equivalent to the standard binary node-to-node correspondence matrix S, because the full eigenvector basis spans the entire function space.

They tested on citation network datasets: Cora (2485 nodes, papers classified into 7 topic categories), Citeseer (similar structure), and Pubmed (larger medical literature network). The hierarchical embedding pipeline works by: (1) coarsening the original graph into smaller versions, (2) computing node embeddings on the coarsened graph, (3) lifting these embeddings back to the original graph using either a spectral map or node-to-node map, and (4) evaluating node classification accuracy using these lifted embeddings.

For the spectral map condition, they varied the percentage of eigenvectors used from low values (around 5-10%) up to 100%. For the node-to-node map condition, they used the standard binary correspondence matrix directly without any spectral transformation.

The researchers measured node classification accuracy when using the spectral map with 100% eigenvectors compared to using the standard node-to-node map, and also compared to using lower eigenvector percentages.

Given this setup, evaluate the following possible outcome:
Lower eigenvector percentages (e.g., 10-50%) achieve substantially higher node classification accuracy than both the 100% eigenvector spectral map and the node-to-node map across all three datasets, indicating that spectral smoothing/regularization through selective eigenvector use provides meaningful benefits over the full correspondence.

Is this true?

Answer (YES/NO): YES